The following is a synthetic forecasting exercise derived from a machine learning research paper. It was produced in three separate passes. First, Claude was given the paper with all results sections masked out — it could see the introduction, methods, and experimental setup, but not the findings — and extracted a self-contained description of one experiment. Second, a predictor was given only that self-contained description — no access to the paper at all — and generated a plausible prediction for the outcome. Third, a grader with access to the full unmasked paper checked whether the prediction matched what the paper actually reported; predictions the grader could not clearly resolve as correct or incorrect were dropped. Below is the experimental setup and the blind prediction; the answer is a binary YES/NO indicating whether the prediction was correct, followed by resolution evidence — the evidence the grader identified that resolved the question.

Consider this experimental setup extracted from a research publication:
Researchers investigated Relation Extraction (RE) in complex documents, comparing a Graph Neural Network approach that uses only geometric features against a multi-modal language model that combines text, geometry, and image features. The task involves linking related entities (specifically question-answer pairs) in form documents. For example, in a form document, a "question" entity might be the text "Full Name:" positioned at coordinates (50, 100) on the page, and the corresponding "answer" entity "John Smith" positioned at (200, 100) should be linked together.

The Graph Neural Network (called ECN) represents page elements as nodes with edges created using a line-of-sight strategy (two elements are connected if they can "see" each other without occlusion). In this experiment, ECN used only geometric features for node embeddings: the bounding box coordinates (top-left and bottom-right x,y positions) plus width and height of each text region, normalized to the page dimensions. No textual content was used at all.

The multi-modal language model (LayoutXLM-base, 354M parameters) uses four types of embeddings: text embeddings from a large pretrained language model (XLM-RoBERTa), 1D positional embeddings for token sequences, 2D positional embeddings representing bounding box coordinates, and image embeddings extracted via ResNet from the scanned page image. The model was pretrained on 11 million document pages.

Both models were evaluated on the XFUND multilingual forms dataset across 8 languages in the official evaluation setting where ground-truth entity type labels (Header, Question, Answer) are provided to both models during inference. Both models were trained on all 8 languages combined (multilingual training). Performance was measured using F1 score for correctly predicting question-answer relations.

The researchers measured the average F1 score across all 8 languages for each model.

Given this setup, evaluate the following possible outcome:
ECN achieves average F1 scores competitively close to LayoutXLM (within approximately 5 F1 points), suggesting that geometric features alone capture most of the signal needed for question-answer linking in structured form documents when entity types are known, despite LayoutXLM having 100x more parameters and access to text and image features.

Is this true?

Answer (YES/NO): NO